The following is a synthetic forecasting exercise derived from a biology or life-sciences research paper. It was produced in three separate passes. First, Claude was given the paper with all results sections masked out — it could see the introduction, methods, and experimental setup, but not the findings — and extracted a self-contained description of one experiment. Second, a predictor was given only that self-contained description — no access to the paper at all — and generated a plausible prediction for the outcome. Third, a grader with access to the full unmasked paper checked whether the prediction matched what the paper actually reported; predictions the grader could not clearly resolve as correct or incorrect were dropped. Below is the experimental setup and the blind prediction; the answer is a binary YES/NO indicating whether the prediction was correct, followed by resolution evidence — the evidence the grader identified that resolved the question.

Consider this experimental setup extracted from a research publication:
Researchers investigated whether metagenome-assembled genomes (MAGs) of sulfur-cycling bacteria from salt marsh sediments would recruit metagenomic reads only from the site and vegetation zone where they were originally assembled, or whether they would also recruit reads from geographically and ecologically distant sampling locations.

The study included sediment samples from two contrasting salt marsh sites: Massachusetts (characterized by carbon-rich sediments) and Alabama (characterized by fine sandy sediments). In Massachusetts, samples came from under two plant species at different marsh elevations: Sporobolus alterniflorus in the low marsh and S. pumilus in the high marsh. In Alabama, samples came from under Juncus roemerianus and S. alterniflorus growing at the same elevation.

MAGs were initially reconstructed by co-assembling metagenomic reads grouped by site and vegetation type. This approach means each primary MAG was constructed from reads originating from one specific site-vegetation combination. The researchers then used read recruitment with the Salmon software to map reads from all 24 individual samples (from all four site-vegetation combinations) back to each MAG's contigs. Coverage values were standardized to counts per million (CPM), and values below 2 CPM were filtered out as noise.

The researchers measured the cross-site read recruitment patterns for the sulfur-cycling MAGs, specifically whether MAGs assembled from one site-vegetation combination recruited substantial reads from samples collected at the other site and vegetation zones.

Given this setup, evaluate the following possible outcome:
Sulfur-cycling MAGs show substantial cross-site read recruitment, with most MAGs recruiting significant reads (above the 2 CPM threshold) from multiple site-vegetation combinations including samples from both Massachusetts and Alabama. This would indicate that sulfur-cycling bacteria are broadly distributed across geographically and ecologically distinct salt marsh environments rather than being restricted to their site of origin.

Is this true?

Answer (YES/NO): YES